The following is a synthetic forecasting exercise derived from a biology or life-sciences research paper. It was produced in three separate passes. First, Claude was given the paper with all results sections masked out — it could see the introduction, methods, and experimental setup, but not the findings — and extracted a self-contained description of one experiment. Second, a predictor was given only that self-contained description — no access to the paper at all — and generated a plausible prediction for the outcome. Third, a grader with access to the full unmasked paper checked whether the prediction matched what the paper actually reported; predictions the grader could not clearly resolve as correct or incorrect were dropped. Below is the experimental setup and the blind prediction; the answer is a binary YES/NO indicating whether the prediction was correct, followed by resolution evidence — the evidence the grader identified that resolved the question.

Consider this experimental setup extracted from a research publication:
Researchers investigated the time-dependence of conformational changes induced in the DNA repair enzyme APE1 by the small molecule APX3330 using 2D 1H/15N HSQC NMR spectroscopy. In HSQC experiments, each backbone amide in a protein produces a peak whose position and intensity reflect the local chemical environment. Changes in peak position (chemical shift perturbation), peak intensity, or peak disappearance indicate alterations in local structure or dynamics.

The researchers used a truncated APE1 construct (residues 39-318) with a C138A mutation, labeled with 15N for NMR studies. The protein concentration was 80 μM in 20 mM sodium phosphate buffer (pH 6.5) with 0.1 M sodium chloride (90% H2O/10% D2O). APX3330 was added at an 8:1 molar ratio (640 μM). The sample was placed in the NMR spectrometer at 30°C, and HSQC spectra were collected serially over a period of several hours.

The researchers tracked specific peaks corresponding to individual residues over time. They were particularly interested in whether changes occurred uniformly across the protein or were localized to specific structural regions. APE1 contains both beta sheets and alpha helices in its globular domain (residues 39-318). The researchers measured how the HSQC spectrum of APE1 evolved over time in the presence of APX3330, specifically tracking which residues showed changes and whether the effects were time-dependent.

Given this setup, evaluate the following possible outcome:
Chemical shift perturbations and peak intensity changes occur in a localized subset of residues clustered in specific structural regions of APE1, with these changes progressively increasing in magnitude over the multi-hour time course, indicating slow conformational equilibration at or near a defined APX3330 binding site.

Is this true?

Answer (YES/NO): NO